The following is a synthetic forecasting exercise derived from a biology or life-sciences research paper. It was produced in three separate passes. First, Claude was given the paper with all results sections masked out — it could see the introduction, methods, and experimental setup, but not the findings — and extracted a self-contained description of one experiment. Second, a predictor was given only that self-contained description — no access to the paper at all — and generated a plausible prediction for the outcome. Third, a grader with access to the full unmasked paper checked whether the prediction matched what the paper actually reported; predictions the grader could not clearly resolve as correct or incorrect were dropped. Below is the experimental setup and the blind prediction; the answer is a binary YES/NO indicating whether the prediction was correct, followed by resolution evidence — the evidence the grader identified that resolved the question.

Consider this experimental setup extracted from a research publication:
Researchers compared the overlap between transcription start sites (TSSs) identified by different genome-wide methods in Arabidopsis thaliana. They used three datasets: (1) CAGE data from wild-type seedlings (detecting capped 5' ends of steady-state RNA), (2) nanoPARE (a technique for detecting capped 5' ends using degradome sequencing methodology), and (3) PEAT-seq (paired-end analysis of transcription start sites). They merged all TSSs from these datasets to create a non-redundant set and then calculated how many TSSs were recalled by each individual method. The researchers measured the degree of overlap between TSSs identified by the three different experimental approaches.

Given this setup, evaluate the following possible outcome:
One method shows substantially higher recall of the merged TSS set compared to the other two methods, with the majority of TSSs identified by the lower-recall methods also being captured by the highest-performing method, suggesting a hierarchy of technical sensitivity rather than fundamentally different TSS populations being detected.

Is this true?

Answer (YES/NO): NO